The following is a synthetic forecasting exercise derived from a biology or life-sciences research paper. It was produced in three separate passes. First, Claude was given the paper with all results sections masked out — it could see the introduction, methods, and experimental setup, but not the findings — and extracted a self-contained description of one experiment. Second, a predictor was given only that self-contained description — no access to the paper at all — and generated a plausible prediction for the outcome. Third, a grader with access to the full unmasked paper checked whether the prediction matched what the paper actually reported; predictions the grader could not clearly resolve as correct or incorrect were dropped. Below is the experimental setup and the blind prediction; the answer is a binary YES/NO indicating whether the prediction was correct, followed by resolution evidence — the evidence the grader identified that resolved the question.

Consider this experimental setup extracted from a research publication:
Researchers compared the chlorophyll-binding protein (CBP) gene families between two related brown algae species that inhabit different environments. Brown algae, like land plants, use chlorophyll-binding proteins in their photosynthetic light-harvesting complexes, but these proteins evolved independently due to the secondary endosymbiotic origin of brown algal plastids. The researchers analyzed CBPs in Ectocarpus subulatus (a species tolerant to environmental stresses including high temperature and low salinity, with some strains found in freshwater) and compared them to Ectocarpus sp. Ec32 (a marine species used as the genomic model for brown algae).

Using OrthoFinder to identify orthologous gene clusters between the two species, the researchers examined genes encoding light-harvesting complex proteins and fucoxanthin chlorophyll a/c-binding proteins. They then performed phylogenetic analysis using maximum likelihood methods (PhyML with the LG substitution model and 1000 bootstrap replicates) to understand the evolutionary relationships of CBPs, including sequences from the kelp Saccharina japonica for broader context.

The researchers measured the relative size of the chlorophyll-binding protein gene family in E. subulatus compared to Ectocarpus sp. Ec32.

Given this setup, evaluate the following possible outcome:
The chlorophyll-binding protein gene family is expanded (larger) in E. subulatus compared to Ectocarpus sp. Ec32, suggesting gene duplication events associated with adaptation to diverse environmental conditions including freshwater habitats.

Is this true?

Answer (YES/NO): YES